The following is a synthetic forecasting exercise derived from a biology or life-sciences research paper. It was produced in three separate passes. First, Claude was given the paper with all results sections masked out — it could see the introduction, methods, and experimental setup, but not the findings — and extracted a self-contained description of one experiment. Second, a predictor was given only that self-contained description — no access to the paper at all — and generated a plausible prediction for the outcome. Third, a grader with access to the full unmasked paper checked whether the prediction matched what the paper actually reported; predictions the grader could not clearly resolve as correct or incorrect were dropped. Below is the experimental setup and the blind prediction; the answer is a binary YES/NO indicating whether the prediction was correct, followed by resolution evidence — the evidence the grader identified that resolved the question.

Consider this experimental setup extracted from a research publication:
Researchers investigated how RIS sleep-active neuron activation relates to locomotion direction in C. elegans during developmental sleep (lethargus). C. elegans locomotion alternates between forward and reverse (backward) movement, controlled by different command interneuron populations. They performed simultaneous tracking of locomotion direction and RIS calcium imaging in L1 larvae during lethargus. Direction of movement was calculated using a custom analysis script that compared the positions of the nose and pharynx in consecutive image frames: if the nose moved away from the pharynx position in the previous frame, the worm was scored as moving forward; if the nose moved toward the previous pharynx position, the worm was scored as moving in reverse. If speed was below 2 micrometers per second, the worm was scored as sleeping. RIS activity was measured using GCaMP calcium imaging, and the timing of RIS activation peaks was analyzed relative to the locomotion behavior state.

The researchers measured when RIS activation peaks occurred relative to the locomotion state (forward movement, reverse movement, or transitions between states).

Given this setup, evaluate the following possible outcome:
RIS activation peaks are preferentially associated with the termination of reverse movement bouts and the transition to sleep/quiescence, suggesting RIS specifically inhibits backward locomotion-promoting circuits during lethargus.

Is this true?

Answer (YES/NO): NO